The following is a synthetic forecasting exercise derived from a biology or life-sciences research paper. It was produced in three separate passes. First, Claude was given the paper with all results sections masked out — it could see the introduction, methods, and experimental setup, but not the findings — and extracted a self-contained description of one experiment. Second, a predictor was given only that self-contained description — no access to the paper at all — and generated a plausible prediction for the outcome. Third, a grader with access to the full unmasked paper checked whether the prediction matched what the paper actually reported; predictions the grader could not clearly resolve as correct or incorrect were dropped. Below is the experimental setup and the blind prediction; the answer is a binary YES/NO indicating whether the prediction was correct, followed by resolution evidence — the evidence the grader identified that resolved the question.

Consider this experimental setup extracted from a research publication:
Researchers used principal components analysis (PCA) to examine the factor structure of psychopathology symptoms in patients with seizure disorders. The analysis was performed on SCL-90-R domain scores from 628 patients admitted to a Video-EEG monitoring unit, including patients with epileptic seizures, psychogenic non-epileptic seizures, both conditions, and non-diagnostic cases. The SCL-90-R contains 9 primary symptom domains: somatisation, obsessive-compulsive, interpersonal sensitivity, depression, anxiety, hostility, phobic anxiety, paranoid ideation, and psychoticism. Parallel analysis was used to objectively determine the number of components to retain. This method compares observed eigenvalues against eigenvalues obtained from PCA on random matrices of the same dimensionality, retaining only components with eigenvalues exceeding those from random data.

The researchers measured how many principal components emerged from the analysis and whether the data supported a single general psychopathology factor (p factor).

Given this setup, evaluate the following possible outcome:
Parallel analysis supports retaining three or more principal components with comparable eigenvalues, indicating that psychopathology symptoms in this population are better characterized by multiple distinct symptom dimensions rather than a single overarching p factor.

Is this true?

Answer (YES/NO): NO